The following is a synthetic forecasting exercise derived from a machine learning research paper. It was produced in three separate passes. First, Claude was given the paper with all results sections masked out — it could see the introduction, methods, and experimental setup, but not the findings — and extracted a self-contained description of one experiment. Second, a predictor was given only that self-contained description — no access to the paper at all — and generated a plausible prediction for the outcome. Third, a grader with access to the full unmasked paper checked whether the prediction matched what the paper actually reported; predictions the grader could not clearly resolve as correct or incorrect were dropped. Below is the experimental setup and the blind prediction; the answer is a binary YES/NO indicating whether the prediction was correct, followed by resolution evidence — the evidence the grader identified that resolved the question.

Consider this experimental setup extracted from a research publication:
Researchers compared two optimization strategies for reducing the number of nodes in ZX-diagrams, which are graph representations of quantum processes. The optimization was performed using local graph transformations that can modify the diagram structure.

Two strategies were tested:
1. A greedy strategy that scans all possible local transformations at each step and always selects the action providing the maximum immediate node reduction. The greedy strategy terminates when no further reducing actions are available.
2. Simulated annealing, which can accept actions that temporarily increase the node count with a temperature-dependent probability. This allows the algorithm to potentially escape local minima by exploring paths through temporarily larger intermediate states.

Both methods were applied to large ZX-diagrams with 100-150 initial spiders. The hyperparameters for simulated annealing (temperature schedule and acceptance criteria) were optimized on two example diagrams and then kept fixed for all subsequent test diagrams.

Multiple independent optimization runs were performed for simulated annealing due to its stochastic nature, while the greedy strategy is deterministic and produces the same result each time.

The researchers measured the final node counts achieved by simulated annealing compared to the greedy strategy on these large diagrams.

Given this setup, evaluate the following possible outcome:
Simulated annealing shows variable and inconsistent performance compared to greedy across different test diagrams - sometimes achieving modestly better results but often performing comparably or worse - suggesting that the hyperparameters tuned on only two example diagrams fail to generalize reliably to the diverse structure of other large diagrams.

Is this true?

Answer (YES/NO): NO